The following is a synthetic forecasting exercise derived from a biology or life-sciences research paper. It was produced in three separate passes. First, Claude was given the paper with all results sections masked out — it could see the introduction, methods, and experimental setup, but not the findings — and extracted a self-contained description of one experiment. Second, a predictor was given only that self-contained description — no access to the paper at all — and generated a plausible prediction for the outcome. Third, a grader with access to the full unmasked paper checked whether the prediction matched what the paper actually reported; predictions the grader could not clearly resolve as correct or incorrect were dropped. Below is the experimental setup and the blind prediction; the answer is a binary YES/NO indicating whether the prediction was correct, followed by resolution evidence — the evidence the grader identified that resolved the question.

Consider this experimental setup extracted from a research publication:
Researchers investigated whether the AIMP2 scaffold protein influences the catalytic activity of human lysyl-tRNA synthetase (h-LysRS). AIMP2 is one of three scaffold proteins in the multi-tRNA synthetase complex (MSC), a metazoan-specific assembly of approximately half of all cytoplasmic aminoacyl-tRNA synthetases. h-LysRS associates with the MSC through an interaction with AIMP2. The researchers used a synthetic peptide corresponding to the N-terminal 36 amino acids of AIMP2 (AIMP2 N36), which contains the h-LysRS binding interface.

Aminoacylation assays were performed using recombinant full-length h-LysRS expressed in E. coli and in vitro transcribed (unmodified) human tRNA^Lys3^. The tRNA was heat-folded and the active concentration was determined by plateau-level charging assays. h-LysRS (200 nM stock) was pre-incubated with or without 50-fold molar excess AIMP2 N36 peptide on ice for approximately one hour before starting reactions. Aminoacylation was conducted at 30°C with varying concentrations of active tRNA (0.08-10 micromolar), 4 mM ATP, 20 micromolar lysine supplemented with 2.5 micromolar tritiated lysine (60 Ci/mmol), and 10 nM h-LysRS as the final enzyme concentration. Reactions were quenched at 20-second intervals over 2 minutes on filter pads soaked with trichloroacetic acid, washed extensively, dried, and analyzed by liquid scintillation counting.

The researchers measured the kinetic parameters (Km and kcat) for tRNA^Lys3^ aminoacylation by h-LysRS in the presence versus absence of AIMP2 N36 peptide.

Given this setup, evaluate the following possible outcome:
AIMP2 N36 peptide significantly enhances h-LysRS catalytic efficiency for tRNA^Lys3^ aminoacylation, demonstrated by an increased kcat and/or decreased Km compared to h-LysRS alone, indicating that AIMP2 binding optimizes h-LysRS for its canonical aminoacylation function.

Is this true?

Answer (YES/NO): YES